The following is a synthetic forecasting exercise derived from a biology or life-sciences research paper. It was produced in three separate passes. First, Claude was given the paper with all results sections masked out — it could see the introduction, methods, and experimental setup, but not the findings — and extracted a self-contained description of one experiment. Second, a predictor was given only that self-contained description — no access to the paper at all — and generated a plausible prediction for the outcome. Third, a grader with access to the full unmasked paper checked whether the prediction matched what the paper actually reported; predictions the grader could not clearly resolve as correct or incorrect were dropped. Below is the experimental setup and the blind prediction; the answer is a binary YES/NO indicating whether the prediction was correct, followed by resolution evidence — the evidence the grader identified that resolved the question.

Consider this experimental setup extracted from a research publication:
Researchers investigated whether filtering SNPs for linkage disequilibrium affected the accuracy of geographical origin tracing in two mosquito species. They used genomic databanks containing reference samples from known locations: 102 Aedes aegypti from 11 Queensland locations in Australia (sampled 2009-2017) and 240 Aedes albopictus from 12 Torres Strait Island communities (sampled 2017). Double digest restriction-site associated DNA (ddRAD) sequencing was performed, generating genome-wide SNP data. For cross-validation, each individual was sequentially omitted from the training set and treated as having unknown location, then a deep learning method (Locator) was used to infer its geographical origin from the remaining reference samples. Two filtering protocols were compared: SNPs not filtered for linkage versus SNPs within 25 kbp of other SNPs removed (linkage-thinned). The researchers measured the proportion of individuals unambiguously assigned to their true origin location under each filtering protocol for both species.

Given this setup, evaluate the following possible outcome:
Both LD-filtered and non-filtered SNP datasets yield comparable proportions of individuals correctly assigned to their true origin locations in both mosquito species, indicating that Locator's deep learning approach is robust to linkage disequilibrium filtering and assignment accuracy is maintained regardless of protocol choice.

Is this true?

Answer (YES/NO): NO